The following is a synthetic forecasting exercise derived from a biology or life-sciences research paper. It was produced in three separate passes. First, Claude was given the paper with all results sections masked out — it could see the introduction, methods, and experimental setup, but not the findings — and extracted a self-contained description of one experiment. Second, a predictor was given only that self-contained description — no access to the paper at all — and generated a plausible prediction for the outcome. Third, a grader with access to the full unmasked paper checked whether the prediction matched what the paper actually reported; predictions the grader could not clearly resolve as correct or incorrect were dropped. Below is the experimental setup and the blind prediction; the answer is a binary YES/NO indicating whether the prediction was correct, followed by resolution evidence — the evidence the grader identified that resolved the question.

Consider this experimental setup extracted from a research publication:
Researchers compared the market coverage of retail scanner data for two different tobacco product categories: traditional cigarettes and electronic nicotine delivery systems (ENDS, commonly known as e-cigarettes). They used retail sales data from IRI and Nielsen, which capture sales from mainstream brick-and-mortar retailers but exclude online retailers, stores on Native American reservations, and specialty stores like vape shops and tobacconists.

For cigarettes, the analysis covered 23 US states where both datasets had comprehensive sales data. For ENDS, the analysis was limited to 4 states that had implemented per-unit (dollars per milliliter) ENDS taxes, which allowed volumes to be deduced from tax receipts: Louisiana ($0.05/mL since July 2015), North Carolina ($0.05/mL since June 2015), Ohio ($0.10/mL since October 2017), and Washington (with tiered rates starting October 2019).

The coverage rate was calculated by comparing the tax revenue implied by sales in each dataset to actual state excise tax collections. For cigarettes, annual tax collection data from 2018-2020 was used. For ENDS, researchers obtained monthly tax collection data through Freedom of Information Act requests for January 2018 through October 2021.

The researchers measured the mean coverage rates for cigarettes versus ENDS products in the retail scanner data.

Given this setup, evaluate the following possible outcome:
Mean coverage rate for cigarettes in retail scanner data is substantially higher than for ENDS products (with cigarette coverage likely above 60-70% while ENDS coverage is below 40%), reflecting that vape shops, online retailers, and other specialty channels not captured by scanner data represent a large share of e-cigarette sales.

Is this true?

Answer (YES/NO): NO